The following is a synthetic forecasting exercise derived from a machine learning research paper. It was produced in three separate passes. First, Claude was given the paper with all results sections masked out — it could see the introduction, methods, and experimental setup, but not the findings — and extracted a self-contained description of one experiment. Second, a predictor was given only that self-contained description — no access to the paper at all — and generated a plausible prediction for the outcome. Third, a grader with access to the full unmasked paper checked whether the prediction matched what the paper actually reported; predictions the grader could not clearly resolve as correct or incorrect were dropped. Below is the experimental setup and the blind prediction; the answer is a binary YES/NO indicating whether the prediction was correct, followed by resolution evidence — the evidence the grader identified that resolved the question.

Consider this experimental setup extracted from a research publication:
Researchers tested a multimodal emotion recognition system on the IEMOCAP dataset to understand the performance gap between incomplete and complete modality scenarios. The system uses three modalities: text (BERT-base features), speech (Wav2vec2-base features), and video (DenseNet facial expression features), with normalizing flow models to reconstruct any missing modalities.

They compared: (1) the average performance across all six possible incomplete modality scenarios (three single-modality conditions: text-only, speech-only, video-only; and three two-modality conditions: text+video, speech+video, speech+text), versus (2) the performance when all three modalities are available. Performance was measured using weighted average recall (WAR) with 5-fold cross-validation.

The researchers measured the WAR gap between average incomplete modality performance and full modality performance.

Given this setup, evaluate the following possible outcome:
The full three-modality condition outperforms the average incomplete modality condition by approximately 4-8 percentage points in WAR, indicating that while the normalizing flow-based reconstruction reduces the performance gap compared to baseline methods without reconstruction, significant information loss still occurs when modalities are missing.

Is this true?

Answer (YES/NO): NO